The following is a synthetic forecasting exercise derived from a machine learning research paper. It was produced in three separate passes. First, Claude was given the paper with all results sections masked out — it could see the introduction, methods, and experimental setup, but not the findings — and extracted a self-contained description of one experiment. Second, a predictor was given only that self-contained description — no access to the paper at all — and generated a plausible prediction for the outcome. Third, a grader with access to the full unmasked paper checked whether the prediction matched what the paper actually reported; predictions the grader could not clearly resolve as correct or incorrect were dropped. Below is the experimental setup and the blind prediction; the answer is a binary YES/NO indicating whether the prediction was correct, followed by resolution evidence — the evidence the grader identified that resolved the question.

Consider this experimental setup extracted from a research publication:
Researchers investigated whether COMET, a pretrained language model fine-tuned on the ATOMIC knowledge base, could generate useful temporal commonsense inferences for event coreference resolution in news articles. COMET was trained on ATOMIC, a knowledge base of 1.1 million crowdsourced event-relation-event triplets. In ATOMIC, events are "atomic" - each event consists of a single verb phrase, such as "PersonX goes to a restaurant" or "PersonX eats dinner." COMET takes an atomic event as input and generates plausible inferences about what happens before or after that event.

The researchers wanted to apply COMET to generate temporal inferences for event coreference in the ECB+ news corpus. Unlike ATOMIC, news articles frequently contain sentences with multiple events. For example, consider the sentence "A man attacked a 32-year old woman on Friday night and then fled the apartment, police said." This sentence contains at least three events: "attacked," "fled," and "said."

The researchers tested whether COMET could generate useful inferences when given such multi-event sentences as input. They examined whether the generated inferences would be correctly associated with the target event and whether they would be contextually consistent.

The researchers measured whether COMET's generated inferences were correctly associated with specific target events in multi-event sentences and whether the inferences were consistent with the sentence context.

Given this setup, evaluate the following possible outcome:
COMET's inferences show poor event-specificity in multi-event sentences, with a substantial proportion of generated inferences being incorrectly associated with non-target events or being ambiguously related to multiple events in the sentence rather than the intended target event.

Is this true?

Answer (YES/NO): YES